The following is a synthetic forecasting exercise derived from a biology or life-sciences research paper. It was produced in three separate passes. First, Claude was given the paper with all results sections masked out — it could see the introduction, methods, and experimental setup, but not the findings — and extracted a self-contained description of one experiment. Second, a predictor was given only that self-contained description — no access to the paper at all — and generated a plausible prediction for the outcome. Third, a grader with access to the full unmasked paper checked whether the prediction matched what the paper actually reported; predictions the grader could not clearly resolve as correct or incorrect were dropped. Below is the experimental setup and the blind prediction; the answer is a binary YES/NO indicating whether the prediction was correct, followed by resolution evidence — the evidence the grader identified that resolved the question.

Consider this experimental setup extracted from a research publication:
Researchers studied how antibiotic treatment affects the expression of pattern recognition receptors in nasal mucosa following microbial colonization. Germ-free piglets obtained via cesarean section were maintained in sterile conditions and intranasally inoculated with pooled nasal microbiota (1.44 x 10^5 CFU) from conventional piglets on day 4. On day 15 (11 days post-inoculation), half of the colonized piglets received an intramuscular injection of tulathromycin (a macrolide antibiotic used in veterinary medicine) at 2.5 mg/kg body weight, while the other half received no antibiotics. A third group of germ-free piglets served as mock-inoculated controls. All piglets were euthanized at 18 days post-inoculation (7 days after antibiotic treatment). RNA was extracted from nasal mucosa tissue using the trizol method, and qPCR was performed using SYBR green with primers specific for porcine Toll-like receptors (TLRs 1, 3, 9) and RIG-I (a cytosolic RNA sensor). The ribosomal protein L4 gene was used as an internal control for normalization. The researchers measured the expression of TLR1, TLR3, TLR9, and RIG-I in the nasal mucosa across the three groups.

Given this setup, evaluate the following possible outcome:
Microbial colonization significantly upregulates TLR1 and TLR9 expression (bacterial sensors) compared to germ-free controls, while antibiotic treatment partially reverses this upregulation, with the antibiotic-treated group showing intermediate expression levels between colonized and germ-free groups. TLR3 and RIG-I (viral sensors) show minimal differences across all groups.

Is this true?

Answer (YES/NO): NO